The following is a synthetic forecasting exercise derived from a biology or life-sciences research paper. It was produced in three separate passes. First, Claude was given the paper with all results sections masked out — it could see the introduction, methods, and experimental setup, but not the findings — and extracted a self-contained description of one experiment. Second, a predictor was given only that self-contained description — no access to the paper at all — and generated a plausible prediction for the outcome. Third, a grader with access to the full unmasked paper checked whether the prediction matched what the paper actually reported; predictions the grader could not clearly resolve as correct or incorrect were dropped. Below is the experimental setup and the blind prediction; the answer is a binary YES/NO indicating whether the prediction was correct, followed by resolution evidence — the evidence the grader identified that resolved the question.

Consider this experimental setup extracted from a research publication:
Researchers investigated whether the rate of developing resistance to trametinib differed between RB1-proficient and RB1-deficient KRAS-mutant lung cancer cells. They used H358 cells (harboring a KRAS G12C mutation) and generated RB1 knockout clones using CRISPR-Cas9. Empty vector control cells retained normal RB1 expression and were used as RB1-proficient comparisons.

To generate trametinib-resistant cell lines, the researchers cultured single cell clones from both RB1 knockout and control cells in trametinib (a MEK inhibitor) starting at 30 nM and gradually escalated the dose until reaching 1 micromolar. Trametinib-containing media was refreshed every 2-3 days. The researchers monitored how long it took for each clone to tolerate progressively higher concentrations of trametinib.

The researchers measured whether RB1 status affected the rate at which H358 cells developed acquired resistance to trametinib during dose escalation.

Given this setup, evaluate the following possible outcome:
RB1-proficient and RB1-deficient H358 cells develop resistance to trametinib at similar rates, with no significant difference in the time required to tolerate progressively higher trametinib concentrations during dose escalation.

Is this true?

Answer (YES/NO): YES